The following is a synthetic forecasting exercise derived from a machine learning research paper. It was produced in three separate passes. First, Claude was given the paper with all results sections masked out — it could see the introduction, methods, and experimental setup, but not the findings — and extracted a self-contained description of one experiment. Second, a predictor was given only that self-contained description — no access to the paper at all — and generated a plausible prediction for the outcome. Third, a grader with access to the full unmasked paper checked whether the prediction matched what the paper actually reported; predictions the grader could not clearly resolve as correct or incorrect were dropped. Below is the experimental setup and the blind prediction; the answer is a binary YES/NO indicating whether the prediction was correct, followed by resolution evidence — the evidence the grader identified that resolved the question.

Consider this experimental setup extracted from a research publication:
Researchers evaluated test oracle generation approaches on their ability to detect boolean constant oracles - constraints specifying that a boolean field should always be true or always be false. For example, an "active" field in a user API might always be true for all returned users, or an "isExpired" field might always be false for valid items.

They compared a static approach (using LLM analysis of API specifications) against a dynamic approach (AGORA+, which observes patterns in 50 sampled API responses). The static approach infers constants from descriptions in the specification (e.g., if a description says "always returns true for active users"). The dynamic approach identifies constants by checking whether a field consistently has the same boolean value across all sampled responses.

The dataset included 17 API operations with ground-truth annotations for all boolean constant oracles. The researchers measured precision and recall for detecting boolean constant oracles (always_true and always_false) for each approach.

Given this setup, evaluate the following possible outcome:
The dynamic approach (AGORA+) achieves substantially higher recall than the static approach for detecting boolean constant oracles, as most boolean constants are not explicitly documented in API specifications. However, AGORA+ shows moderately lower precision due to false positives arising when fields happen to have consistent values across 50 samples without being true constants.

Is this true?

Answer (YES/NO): NO